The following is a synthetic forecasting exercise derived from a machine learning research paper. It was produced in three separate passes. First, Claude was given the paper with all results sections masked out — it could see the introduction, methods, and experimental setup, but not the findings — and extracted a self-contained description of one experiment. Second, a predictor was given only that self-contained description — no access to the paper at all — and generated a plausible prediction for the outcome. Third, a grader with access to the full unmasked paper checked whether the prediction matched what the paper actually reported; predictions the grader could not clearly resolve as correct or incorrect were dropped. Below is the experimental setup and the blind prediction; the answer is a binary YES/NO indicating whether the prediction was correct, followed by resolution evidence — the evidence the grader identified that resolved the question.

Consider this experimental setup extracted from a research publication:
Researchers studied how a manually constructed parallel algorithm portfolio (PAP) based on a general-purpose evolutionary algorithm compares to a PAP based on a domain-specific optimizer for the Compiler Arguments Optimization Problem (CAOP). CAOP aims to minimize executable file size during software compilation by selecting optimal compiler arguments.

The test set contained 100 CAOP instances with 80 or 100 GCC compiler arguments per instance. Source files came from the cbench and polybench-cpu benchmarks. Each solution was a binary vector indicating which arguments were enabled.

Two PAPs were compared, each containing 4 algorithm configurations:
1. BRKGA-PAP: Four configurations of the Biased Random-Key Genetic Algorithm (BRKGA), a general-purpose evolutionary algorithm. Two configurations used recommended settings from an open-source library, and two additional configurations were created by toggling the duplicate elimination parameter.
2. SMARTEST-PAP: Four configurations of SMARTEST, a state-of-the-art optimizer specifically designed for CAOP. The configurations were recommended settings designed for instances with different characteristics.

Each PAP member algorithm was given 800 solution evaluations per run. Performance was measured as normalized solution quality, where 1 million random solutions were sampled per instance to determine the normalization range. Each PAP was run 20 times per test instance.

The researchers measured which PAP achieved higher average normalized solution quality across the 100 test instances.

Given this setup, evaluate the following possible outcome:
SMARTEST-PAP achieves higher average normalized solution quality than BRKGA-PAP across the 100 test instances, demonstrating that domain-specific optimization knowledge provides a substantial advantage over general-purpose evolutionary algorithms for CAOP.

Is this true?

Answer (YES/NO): NO